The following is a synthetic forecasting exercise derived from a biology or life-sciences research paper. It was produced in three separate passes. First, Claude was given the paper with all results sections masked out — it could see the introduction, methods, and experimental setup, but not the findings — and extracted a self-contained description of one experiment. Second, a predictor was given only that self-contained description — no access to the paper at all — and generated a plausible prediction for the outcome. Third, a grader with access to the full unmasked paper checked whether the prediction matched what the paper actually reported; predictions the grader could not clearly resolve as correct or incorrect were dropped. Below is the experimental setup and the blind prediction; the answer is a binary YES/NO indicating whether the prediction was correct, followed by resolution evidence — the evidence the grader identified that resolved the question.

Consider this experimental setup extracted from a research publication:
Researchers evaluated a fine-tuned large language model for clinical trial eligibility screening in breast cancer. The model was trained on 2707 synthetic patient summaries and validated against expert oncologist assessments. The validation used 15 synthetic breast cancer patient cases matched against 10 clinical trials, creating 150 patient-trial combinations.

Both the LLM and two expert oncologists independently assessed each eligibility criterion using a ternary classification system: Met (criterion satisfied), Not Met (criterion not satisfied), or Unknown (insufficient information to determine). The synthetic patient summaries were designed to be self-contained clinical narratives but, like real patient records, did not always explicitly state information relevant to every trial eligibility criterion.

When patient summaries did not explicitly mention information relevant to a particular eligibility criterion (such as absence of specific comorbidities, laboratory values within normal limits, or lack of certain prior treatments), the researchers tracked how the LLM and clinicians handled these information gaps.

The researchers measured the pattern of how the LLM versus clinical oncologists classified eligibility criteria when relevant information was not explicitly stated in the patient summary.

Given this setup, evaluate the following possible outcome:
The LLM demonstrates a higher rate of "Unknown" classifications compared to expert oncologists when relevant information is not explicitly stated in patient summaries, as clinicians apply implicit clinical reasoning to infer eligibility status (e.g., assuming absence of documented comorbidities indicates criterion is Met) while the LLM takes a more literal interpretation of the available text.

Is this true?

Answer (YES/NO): NO